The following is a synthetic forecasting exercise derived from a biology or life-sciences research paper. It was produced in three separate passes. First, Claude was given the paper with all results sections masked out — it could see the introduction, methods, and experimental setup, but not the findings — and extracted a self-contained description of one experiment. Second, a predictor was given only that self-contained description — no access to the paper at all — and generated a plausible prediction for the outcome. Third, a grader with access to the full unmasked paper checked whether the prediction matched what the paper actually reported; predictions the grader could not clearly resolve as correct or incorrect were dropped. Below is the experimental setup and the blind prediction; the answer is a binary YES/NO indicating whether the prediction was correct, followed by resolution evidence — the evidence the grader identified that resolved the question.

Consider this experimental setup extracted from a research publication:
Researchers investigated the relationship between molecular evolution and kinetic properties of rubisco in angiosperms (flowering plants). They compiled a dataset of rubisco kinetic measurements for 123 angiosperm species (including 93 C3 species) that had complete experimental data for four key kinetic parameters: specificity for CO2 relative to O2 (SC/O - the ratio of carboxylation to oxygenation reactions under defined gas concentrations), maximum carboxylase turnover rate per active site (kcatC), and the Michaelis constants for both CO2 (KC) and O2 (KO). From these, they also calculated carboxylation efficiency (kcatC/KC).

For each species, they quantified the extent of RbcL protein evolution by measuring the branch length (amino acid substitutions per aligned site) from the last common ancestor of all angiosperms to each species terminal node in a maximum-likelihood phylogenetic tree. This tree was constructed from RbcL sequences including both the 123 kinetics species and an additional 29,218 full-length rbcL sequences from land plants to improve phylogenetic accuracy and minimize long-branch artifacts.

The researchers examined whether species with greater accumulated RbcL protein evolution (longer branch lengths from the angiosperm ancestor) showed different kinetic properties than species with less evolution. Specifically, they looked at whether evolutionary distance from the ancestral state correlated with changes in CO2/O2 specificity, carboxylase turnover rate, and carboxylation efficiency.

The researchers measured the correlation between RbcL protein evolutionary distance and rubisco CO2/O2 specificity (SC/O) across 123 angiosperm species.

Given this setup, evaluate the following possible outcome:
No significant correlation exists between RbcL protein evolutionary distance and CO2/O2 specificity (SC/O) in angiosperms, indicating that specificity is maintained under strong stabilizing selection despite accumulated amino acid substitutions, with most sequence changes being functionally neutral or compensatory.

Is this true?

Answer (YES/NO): NO